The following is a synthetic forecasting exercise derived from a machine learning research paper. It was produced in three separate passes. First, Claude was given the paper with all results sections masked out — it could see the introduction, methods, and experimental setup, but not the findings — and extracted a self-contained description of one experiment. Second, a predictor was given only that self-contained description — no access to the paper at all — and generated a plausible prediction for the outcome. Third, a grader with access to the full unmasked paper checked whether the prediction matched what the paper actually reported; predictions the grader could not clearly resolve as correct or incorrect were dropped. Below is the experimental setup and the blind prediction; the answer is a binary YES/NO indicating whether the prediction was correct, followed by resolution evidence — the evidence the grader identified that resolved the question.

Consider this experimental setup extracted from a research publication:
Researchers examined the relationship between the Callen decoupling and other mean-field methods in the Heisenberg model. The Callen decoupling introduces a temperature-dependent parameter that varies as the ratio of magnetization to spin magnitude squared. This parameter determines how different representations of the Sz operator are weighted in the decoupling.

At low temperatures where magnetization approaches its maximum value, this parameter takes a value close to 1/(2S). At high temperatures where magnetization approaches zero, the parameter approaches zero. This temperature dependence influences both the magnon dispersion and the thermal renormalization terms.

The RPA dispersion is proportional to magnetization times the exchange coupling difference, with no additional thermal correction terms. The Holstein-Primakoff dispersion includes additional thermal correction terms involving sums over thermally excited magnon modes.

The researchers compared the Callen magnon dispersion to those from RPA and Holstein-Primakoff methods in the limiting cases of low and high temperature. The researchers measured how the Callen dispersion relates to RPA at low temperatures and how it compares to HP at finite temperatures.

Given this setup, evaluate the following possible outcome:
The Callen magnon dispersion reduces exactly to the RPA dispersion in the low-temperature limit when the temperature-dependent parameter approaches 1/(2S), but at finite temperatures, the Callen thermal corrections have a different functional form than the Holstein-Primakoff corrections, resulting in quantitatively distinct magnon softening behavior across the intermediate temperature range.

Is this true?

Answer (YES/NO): NO